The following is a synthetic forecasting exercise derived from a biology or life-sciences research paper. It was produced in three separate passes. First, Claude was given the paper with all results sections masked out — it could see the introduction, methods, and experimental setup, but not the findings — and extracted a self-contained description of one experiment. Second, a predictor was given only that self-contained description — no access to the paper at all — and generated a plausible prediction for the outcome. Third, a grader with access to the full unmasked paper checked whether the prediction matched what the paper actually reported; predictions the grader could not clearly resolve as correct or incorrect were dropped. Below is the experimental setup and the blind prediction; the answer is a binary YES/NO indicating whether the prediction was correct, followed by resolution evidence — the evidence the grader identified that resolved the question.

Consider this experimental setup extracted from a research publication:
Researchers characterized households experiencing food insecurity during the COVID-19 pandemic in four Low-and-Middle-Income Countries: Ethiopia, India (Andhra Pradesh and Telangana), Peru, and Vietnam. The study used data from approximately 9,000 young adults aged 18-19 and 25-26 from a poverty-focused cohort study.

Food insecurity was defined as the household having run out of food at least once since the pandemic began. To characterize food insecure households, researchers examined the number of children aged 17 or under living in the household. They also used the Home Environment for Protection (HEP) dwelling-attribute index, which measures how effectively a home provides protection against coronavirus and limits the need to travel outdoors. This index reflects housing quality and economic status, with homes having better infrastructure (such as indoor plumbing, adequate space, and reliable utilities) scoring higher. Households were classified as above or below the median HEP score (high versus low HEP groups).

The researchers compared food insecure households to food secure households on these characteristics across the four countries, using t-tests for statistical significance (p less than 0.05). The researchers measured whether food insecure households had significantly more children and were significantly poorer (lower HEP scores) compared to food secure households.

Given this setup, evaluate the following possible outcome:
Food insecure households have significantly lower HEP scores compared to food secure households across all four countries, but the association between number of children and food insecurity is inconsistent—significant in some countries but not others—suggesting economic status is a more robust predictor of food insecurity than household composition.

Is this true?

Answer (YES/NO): NO